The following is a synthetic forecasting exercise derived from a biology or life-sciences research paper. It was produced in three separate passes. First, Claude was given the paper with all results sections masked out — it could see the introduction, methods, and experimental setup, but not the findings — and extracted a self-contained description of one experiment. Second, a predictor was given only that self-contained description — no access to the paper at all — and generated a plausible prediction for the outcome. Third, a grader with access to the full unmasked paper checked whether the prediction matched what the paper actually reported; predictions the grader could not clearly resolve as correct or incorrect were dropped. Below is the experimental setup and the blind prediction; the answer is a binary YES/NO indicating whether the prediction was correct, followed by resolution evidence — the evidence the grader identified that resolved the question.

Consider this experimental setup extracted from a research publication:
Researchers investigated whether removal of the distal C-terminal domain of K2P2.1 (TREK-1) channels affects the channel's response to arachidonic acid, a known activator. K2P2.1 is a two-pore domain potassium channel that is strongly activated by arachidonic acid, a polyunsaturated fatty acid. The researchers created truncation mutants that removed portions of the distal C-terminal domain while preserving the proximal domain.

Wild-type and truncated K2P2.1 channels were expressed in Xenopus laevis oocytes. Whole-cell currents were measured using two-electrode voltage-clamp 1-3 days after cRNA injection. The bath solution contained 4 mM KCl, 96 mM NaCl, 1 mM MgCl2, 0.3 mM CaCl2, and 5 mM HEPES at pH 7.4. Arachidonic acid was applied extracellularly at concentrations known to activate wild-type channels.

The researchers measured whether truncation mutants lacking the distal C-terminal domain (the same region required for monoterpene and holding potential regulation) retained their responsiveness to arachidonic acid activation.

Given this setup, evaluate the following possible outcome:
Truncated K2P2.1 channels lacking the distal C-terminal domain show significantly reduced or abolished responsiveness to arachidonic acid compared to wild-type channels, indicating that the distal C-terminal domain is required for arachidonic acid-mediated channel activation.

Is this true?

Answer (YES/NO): NO